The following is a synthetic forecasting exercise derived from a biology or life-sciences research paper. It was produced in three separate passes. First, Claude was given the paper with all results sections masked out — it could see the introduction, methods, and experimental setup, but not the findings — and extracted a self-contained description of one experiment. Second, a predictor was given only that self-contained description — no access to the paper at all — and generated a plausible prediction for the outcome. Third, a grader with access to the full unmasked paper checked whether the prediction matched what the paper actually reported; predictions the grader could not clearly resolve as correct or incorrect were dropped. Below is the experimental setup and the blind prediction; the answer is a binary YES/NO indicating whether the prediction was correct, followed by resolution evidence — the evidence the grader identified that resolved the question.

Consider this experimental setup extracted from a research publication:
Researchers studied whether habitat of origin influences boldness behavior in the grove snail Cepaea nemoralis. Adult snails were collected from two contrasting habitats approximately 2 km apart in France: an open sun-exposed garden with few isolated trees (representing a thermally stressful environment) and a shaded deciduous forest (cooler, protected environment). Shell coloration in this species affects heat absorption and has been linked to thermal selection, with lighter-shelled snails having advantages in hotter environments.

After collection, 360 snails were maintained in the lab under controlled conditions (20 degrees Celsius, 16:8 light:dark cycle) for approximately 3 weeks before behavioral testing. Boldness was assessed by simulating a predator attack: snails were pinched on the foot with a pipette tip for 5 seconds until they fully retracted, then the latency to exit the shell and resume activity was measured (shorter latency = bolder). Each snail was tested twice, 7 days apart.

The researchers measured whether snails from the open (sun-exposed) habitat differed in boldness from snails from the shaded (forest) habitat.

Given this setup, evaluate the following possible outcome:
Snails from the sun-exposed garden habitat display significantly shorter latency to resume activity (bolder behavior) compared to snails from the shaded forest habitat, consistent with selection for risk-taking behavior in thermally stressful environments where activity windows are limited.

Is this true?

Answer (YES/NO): NO